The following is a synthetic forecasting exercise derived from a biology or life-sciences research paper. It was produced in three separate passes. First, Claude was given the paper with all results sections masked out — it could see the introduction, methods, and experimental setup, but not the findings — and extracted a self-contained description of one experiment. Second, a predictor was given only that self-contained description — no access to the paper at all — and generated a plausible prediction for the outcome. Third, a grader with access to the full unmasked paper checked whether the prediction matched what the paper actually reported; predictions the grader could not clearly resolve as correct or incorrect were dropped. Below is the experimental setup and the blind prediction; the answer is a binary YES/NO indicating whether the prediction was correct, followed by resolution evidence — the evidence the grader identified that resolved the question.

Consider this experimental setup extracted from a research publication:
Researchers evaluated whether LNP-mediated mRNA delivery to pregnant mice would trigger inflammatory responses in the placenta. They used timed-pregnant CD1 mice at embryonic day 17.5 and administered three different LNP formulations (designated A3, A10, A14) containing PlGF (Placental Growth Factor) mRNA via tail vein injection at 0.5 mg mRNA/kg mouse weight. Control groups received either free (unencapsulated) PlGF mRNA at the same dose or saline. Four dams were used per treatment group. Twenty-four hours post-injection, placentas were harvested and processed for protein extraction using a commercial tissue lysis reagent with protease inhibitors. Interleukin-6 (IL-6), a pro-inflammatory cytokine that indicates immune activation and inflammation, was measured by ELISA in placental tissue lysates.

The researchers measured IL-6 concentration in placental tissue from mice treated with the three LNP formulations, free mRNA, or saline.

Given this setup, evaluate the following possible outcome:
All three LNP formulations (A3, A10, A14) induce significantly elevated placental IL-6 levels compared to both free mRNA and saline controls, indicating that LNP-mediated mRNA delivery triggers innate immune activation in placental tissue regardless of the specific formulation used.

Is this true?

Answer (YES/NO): NO